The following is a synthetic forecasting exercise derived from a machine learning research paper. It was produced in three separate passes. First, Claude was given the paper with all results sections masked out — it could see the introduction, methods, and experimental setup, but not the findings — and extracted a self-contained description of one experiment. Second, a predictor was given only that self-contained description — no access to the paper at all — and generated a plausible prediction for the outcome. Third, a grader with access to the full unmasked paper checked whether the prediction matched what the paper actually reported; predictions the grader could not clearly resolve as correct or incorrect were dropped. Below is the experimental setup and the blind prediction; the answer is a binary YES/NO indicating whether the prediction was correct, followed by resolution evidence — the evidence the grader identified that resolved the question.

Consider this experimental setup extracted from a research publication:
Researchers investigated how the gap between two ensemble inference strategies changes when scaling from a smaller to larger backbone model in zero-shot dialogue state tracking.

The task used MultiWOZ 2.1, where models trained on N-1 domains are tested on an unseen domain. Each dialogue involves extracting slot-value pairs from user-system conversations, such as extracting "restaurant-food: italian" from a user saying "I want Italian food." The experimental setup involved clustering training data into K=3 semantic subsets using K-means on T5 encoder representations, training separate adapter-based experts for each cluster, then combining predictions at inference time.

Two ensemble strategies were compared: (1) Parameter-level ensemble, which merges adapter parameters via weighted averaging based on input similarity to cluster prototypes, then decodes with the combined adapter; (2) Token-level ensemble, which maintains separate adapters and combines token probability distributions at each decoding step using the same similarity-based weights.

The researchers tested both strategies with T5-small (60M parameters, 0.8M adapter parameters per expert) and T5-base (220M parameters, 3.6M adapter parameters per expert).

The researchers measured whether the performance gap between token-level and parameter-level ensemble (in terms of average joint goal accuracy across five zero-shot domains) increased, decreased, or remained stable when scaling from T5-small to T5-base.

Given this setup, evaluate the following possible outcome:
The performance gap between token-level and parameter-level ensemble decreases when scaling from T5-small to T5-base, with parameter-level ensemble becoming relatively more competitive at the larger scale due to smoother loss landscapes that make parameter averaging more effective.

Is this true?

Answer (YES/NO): NO